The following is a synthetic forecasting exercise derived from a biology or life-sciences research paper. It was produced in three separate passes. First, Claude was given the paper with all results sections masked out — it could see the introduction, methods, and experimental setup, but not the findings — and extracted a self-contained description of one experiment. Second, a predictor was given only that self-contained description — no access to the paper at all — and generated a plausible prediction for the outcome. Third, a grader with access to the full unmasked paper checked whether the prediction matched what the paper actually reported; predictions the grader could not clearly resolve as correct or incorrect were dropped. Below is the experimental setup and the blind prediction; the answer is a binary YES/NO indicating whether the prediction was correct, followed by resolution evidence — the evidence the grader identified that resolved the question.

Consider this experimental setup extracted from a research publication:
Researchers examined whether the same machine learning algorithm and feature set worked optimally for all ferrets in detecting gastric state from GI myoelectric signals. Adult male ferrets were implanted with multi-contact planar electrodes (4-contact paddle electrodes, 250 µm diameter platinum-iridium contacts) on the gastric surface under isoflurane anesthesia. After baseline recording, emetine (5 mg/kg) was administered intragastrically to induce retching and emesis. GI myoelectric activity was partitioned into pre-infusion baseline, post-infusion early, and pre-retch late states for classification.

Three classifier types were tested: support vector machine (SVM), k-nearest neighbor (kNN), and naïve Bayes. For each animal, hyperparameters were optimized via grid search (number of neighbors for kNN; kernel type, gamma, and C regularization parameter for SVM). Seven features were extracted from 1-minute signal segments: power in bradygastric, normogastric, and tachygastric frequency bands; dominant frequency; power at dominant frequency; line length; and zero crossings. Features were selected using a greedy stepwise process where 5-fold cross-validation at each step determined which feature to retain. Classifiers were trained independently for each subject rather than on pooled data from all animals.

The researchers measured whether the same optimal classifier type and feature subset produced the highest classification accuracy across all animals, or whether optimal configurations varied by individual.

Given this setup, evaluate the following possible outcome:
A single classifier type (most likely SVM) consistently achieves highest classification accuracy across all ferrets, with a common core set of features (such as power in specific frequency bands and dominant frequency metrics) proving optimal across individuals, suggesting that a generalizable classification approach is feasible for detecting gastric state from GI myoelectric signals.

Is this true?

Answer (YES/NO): NO